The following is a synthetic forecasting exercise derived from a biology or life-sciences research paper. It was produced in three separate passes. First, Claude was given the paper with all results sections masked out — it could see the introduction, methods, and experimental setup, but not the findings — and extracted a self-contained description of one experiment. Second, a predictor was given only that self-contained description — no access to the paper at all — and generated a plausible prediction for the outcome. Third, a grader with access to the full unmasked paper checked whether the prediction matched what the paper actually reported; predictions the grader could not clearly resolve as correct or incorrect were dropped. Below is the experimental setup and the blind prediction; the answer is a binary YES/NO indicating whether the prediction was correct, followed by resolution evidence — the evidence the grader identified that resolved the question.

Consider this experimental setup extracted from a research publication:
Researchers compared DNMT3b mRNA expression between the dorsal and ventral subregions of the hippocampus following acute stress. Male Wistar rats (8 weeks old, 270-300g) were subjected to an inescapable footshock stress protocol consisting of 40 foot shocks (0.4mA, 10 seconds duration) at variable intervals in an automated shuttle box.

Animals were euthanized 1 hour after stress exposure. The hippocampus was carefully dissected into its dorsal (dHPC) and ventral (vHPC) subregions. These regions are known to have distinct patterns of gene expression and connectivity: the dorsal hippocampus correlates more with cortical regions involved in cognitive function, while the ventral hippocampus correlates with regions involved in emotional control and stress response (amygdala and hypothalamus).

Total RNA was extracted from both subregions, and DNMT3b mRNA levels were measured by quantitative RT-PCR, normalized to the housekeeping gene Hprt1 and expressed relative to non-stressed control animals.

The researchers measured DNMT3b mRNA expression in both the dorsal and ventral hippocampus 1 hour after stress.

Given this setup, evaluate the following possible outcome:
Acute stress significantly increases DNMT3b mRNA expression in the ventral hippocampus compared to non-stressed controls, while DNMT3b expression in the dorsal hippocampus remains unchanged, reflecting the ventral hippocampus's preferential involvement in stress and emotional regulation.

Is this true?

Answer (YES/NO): NO